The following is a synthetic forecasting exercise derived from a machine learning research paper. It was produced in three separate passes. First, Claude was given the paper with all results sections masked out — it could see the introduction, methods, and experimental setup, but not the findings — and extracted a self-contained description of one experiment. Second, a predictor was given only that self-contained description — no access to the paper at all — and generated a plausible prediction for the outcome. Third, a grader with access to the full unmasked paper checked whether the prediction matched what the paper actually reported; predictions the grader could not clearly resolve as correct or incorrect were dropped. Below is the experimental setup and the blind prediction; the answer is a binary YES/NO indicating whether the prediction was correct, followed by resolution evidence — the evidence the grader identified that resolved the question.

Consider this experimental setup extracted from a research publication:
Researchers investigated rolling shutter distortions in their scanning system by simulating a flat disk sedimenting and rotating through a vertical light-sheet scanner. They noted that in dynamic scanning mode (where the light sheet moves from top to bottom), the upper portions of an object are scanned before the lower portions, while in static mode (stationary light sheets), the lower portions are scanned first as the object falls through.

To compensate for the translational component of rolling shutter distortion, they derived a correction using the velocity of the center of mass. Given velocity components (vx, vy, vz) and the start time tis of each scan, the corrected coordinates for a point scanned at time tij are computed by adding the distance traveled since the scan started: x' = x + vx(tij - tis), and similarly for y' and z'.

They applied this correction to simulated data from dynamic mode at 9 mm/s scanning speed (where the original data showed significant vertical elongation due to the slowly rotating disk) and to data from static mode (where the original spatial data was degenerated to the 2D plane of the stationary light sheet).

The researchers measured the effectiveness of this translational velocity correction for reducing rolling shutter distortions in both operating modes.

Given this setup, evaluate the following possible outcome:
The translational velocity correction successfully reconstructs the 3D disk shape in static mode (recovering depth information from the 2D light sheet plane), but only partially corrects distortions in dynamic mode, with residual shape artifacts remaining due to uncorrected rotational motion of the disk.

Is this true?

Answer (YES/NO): NO